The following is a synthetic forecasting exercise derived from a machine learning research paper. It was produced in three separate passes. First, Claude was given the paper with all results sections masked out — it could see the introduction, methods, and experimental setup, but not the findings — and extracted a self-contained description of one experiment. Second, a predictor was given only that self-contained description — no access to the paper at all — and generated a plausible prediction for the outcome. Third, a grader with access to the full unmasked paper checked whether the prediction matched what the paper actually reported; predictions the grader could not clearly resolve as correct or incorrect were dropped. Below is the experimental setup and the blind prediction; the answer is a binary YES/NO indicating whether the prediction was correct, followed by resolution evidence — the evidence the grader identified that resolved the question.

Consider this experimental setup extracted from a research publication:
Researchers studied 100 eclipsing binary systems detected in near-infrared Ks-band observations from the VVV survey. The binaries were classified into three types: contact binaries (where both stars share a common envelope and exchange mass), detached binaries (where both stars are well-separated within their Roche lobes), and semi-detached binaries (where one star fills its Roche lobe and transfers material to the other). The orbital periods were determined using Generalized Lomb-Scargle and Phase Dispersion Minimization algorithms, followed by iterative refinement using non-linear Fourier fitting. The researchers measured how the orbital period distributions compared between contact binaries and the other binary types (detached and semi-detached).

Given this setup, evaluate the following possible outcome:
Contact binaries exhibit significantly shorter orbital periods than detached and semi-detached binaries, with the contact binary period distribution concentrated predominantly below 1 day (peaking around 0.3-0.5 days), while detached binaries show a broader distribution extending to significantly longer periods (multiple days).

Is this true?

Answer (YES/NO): NO